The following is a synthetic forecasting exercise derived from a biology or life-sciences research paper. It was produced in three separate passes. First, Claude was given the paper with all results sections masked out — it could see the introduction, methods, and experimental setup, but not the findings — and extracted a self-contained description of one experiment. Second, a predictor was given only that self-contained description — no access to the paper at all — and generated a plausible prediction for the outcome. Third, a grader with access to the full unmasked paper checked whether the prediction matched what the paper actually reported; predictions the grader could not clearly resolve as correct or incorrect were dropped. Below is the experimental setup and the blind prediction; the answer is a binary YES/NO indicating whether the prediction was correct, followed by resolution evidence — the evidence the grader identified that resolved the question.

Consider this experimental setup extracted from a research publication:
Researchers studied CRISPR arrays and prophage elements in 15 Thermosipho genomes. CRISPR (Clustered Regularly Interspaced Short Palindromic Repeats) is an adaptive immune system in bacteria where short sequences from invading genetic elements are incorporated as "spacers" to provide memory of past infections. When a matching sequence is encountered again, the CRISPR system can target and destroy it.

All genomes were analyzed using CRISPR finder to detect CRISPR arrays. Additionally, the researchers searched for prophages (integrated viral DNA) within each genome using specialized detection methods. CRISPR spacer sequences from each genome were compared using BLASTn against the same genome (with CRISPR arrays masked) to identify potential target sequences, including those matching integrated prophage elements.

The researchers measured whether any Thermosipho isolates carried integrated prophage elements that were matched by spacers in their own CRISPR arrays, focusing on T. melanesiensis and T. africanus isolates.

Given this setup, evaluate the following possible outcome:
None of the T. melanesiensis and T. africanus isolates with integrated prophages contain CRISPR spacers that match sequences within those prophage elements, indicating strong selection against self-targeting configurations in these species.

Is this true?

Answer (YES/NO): NO